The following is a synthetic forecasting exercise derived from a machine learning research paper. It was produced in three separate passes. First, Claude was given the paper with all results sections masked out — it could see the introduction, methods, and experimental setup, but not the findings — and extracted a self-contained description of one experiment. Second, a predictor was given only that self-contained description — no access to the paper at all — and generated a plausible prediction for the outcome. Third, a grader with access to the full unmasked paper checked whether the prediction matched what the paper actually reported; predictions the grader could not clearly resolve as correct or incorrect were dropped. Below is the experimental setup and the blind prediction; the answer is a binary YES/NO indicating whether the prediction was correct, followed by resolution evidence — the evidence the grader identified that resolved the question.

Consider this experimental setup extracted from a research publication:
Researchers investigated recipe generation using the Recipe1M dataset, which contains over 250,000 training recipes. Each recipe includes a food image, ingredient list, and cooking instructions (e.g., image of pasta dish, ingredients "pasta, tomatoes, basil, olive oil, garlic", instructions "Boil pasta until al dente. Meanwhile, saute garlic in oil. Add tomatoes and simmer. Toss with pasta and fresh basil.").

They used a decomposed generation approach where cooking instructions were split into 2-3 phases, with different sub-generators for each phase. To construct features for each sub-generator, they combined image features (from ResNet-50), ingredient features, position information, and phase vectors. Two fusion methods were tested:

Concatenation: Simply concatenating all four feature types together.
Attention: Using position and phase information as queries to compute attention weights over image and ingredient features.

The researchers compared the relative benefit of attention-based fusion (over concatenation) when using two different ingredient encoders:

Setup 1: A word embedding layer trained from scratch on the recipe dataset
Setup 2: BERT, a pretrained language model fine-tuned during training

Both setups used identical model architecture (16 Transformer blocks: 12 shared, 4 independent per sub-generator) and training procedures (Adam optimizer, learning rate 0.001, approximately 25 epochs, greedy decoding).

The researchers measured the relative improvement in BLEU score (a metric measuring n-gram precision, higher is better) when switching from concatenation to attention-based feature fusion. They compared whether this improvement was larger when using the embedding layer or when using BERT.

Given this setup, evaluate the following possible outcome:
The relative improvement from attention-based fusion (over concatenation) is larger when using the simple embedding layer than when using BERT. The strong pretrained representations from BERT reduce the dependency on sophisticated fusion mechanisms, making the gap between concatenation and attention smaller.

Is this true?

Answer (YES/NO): NO